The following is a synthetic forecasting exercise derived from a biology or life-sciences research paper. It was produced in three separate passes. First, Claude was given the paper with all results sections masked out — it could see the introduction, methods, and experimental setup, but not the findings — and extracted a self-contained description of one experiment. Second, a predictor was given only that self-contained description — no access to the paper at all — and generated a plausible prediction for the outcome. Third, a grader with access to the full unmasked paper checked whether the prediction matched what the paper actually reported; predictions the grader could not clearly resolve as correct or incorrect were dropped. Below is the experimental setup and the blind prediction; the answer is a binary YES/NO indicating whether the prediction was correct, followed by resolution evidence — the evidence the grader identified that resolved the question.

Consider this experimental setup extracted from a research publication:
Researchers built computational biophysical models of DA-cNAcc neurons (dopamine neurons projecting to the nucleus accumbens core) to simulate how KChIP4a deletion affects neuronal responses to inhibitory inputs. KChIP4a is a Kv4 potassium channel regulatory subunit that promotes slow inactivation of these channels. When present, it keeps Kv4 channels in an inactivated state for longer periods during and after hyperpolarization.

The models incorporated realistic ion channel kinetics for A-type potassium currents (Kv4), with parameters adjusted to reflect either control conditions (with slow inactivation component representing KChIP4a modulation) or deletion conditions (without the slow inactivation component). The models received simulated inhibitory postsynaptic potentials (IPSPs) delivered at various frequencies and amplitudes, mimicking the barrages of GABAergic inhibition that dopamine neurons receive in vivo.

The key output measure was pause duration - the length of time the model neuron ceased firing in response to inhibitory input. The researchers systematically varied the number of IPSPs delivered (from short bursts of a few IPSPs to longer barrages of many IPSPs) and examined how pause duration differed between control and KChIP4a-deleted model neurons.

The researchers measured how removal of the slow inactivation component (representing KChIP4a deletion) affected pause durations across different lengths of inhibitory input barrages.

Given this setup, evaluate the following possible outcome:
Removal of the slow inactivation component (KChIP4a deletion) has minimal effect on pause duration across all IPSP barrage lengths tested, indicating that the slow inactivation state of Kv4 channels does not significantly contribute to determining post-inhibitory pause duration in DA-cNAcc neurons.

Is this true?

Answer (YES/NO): NO